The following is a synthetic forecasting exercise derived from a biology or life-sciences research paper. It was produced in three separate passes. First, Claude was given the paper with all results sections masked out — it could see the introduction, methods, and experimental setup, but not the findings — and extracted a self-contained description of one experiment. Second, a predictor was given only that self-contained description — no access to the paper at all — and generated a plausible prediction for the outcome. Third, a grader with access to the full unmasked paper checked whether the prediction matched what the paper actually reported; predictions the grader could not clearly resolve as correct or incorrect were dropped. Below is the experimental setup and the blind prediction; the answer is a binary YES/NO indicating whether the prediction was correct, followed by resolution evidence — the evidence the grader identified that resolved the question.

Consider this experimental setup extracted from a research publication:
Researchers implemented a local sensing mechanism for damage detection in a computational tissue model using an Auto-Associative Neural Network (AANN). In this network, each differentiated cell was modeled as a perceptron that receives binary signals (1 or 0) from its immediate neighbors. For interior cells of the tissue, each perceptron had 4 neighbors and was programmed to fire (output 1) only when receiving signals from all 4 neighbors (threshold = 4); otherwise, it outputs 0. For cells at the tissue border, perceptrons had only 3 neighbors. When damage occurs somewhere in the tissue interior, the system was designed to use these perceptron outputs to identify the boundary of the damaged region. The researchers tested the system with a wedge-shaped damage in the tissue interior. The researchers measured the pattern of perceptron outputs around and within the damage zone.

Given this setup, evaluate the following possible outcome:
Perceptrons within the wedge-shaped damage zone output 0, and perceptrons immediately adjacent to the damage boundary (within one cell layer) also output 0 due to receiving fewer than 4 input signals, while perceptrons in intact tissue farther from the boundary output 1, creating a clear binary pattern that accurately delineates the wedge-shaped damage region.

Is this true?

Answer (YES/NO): NO